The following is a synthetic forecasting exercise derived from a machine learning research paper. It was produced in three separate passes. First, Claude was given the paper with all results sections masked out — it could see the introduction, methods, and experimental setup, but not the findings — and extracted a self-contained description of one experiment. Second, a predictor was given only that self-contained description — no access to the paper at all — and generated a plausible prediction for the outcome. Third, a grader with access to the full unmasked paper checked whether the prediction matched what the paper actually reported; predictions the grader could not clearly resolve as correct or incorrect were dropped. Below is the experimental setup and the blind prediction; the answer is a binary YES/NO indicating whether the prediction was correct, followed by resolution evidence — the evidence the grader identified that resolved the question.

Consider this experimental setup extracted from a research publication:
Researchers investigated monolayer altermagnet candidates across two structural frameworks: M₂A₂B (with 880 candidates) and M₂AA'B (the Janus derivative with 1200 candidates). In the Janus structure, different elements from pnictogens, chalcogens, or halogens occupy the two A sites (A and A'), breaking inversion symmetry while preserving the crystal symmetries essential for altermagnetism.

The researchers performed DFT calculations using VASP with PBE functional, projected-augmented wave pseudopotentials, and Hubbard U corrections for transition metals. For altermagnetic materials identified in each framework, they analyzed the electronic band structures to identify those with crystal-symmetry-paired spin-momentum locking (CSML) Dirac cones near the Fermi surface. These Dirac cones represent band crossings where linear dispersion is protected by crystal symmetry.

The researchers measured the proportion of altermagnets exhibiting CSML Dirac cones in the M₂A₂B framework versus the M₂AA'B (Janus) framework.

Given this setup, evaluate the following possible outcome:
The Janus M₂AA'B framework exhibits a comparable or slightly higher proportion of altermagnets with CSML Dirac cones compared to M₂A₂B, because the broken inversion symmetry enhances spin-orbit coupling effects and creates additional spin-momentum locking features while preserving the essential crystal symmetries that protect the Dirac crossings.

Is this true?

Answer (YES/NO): YES